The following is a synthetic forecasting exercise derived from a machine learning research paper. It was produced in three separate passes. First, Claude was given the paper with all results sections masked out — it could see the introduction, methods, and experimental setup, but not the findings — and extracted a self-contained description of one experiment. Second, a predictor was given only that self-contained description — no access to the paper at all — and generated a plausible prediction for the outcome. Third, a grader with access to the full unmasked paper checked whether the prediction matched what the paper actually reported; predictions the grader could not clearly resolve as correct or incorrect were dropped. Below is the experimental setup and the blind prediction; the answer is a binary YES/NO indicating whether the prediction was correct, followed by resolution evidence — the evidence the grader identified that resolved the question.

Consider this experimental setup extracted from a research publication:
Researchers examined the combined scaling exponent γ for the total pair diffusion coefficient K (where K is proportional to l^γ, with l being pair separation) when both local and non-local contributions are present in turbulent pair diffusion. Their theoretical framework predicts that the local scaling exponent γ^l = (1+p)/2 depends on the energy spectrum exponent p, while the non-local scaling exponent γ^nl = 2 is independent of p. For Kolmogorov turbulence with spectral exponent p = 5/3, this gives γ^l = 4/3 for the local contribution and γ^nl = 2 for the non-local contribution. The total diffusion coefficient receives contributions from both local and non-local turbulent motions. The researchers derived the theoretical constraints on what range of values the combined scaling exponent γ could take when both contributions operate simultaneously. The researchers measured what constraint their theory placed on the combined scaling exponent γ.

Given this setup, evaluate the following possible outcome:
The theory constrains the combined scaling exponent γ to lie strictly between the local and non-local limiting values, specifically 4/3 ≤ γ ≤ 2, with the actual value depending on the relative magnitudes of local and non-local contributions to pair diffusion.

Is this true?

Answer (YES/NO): YES